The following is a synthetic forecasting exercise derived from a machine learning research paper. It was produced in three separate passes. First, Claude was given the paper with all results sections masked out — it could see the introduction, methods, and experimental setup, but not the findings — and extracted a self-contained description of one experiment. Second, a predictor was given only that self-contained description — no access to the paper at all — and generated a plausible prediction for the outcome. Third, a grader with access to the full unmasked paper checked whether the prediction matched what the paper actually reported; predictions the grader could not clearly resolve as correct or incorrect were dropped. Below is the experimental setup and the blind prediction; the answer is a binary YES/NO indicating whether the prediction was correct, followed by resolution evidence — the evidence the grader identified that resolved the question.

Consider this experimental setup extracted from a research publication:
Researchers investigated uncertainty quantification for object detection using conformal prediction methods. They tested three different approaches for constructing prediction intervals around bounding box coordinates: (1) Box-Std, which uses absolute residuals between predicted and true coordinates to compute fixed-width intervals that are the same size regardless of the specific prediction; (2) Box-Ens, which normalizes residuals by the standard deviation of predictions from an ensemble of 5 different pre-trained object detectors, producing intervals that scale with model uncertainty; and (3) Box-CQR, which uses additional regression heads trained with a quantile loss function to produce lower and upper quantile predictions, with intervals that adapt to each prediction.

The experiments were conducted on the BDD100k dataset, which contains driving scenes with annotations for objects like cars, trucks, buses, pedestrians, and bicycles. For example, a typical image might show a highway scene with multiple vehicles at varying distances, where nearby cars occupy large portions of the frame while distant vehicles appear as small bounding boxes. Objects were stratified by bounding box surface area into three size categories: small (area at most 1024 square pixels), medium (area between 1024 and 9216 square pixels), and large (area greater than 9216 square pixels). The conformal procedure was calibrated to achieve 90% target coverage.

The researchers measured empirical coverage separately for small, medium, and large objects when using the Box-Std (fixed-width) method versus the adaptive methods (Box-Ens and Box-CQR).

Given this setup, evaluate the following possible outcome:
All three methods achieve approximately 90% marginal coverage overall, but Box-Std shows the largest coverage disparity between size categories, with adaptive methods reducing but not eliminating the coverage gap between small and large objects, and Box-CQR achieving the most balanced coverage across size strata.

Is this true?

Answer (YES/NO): NO